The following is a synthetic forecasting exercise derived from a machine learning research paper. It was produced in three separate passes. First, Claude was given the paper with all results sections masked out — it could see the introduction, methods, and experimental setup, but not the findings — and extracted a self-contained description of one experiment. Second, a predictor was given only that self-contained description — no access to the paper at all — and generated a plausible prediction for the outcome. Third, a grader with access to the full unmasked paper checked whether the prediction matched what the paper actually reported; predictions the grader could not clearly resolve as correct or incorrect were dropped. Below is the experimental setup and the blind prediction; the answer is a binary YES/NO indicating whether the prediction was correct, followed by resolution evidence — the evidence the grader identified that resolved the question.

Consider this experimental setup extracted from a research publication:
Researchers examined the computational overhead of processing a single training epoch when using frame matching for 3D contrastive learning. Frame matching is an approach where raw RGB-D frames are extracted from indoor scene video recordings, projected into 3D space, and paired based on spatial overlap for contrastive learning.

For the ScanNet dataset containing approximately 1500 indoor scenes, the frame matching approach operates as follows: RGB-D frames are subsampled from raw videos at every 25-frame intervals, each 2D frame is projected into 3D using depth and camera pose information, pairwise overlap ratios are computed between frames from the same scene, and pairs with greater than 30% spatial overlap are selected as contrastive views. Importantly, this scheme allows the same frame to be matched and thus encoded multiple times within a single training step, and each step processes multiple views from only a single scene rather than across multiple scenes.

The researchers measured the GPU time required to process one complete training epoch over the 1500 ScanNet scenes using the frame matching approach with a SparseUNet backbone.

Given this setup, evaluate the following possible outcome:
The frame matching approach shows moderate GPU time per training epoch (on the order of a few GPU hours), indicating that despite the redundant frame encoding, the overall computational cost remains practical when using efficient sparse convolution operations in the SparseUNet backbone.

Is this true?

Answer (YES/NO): NO